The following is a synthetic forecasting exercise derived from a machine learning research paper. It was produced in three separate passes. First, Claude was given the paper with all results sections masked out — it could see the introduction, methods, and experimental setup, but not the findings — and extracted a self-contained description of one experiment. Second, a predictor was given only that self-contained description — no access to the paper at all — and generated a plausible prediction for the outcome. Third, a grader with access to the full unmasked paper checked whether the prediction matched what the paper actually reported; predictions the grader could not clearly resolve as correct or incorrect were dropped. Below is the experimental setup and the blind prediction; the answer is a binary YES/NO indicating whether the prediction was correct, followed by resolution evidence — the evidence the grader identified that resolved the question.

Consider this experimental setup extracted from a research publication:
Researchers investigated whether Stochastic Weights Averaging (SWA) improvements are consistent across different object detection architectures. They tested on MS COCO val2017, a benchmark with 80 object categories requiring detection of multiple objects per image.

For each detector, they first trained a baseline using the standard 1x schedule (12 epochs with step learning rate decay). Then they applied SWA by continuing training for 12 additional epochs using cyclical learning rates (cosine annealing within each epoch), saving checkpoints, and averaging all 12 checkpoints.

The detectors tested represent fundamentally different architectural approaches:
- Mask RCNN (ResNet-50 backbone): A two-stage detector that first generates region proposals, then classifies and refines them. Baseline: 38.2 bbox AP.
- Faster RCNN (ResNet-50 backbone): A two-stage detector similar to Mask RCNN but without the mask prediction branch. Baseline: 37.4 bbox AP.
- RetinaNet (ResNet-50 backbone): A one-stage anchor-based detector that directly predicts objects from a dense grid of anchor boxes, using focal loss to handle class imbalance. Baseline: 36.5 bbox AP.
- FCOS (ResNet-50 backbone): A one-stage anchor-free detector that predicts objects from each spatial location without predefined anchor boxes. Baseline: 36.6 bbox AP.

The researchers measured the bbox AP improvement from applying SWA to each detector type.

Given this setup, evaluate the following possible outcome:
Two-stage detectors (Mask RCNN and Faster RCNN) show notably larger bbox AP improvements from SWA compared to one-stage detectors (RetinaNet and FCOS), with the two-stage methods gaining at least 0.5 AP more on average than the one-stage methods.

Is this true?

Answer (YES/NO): NO